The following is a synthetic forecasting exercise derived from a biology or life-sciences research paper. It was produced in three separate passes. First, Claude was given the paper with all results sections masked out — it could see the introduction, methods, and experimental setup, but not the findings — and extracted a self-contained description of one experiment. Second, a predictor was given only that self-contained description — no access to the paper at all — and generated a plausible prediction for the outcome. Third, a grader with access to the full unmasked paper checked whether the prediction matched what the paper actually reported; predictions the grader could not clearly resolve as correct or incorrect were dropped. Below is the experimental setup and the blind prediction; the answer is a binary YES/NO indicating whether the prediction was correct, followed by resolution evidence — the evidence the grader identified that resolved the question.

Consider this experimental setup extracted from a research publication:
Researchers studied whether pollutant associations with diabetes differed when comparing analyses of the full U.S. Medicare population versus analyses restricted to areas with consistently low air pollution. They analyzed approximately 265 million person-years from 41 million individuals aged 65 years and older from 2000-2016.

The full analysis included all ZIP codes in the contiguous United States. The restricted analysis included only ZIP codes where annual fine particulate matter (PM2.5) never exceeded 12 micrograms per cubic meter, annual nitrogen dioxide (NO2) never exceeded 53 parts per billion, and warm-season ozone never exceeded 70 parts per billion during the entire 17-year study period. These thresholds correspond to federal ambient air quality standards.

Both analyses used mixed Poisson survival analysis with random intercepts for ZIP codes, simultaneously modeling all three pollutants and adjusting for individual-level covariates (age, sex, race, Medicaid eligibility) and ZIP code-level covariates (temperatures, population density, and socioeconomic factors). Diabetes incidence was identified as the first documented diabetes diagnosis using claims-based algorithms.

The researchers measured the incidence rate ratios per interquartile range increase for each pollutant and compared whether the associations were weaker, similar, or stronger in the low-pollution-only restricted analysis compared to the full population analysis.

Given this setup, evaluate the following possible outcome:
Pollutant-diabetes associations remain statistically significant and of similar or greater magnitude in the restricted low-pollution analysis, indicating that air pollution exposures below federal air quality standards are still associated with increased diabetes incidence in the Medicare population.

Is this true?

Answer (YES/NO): YES